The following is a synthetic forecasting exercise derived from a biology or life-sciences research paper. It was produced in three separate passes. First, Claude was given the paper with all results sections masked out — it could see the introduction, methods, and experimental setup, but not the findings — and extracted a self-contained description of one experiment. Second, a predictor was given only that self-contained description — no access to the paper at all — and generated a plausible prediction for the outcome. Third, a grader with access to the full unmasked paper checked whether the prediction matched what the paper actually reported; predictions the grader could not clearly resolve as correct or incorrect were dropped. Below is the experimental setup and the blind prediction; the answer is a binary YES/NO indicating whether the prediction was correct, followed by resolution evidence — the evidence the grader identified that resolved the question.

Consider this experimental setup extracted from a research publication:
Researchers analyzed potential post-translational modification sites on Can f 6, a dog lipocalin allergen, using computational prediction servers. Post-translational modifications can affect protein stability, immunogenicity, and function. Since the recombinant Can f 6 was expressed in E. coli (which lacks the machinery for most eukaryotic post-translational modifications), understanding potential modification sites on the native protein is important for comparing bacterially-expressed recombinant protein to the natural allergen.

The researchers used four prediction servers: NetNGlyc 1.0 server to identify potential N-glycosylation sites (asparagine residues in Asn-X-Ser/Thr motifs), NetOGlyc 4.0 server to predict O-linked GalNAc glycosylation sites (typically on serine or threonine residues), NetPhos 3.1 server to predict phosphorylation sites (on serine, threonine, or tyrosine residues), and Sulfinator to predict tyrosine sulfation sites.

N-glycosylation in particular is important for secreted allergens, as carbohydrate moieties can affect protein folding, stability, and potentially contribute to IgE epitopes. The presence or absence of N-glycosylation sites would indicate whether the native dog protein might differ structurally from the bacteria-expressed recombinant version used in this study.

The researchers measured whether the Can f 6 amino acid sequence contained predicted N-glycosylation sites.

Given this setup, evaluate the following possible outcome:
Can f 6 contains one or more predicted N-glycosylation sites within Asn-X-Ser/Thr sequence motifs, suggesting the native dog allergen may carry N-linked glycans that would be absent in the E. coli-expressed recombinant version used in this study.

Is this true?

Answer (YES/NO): YES